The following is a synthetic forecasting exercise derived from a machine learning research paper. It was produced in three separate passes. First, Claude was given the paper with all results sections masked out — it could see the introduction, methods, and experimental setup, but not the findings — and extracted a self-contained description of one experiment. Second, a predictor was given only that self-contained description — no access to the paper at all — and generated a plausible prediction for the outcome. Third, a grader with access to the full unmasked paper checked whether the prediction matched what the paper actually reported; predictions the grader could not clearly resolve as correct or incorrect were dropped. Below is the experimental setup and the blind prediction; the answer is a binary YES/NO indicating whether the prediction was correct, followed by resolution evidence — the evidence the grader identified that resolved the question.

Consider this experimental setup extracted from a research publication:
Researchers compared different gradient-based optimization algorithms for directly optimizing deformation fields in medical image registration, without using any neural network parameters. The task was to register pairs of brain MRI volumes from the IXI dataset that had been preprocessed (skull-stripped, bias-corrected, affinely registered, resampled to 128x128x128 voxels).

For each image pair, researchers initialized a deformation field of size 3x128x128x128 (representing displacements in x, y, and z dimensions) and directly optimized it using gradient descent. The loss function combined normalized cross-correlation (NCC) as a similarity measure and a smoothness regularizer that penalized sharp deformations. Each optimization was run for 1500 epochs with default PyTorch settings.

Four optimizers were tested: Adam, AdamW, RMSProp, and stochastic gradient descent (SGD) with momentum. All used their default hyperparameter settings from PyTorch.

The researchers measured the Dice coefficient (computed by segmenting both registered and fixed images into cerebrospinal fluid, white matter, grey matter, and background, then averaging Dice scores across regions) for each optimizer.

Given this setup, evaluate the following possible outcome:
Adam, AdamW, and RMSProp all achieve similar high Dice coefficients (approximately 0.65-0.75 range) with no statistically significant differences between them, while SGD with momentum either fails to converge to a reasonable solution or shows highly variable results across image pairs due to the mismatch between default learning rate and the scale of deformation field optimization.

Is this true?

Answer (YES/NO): NO